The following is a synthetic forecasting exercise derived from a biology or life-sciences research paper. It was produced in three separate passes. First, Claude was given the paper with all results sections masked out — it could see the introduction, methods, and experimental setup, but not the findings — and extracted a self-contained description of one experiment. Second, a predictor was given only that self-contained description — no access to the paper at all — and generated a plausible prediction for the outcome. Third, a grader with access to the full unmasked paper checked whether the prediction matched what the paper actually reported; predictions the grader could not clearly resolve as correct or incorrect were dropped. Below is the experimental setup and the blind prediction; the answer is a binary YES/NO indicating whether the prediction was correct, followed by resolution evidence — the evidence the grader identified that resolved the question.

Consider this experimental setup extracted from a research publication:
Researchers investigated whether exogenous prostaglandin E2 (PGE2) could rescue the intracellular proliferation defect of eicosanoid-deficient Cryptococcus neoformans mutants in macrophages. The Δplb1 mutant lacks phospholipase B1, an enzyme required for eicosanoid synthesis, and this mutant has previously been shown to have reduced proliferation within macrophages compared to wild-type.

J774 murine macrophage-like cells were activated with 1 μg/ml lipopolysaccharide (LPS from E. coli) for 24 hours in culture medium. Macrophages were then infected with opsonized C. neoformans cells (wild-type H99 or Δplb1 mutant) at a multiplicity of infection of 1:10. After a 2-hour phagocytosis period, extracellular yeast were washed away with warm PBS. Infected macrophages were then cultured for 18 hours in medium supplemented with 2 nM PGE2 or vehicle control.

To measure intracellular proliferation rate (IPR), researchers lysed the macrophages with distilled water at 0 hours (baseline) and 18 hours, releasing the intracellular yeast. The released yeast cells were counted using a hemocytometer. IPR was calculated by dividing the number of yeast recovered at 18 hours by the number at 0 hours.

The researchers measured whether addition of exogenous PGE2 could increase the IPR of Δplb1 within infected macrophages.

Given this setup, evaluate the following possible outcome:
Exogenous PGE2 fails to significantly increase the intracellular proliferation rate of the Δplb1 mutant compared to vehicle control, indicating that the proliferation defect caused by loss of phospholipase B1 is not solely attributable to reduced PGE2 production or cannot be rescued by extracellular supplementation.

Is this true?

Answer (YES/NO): NO